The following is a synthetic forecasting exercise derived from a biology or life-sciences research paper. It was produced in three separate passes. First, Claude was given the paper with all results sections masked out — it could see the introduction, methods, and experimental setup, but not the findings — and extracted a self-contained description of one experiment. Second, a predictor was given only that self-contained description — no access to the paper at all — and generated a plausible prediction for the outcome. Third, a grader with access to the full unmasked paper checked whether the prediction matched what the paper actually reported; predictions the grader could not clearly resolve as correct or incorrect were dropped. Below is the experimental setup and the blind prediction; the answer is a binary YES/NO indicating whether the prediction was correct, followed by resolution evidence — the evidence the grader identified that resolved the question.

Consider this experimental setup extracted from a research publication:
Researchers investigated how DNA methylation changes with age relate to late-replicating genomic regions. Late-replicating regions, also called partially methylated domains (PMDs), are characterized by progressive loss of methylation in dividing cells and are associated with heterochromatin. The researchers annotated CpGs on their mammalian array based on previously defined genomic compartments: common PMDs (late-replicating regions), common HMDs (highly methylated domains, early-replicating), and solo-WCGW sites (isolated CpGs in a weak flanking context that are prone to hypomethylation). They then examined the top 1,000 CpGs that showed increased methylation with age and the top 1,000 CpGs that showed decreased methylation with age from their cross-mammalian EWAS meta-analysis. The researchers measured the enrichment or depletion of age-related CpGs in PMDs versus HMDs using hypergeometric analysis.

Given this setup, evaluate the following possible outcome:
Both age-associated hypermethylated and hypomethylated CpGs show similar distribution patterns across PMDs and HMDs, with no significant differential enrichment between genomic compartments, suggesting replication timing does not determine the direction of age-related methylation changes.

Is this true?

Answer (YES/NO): NO